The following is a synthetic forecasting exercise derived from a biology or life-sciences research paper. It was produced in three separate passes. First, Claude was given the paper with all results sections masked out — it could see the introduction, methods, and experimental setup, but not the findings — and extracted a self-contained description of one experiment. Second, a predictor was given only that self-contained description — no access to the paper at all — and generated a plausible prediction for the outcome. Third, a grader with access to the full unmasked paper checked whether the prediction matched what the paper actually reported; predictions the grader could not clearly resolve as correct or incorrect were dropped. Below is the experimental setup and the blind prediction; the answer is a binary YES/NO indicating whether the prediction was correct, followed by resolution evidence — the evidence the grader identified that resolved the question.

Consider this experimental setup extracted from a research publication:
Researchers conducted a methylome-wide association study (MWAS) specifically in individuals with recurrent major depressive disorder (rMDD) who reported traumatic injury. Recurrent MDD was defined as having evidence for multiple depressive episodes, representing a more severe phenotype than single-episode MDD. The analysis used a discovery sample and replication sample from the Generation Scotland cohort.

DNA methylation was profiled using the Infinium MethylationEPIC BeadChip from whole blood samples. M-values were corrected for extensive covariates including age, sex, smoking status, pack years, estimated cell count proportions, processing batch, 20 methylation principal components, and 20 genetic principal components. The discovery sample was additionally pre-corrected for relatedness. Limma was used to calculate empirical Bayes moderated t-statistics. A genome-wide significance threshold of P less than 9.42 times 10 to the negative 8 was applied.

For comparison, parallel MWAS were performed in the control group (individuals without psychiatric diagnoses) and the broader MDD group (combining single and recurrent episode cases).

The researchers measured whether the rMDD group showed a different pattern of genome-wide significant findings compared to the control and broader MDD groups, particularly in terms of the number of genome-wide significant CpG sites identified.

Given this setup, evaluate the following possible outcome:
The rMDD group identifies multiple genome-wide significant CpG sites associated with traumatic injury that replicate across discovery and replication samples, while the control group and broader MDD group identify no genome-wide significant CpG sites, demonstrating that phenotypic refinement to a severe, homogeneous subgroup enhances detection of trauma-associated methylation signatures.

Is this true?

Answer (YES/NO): NO